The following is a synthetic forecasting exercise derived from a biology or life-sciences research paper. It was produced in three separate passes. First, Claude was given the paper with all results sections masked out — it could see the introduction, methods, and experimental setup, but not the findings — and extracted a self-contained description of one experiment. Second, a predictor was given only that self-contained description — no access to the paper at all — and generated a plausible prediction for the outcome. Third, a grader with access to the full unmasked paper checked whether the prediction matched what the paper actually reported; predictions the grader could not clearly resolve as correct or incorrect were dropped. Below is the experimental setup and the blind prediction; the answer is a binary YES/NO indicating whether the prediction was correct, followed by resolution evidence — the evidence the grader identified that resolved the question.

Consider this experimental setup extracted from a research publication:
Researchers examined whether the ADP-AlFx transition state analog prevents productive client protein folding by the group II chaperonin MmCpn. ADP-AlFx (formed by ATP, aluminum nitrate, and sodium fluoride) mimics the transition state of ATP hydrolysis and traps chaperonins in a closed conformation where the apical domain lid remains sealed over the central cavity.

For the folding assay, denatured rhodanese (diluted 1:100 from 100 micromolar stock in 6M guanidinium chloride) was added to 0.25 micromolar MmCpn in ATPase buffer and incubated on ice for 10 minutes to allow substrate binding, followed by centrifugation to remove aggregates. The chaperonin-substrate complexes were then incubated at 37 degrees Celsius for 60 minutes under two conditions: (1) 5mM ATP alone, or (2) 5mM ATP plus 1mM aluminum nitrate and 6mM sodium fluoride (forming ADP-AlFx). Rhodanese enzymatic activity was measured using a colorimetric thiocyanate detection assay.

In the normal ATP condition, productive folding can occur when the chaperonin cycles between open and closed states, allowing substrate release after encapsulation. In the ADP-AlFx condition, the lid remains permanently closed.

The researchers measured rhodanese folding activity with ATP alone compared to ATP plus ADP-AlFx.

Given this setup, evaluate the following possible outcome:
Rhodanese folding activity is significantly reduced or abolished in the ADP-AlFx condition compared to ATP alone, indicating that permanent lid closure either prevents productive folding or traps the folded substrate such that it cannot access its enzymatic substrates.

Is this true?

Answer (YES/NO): NO